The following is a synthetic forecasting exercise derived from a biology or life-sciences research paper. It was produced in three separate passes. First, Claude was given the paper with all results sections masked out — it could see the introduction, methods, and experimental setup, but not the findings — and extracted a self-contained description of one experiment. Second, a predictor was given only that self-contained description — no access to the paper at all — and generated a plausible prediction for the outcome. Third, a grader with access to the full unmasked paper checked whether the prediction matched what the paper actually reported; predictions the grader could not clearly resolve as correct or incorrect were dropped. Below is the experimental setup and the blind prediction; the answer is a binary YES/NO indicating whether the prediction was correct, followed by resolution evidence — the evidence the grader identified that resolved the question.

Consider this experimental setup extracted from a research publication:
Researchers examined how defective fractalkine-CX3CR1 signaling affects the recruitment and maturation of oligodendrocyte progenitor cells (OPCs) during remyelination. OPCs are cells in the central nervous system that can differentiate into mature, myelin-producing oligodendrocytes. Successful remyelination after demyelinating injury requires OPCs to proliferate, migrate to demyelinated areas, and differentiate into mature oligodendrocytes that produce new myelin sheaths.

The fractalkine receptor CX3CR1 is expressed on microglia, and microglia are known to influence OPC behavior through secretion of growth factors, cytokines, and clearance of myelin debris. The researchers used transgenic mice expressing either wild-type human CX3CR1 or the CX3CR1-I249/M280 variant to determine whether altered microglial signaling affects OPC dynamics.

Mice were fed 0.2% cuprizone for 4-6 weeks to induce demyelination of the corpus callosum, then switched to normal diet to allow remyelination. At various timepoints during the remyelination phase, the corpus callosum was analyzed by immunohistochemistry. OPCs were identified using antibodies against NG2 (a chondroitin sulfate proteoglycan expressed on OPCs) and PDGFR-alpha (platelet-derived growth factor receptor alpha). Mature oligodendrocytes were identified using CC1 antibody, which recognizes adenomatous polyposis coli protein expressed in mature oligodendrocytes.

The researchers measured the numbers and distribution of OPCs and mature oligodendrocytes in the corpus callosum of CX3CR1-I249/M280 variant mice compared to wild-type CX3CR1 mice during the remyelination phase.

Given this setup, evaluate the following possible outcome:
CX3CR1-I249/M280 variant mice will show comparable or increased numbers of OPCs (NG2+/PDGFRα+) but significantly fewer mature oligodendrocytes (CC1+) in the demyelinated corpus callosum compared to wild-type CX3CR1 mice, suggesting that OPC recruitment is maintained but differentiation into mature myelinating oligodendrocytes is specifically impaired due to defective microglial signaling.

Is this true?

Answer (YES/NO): YES